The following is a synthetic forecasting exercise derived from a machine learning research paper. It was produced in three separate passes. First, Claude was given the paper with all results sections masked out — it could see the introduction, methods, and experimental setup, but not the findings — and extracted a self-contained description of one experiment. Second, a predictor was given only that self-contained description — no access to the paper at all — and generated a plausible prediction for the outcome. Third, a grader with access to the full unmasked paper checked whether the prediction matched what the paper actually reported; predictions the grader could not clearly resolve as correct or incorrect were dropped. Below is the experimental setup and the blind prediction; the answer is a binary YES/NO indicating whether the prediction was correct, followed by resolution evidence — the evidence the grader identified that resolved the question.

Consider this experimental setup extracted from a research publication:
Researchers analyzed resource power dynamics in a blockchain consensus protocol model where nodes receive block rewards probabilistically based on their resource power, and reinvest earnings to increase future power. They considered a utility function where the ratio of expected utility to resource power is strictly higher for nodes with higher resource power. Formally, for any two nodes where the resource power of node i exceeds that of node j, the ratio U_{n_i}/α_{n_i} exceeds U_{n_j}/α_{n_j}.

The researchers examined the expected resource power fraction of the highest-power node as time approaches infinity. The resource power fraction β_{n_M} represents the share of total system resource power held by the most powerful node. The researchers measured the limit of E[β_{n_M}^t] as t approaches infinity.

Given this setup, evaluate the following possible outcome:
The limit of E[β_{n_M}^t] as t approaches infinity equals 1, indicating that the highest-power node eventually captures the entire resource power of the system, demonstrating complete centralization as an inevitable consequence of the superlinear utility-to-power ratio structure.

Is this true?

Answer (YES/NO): YES